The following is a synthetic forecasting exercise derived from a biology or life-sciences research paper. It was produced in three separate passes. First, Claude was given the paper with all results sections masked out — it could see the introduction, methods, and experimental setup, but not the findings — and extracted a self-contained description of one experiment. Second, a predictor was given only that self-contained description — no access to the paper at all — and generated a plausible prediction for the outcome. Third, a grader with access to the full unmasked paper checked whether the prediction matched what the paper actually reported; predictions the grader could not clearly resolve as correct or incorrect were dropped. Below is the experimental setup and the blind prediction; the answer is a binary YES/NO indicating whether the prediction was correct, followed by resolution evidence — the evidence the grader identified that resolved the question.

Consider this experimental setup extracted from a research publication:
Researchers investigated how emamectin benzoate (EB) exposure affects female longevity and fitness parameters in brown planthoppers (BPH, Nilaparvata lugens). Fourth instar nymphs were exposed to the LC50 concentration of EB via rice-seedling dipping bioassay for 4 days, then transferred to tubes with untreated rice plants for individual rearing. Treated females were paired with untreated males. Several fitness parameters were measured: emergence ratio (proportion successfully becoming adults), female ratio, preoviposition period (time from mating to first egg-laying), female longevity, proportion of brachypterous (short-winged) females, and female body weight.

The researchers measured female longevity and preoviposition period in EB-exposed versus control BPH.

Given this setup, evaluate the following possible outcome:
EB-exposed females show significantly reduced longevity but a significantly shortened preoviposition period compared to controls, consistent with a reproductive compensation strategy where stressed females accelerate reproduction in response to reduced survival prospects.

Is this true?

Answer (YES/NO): NO